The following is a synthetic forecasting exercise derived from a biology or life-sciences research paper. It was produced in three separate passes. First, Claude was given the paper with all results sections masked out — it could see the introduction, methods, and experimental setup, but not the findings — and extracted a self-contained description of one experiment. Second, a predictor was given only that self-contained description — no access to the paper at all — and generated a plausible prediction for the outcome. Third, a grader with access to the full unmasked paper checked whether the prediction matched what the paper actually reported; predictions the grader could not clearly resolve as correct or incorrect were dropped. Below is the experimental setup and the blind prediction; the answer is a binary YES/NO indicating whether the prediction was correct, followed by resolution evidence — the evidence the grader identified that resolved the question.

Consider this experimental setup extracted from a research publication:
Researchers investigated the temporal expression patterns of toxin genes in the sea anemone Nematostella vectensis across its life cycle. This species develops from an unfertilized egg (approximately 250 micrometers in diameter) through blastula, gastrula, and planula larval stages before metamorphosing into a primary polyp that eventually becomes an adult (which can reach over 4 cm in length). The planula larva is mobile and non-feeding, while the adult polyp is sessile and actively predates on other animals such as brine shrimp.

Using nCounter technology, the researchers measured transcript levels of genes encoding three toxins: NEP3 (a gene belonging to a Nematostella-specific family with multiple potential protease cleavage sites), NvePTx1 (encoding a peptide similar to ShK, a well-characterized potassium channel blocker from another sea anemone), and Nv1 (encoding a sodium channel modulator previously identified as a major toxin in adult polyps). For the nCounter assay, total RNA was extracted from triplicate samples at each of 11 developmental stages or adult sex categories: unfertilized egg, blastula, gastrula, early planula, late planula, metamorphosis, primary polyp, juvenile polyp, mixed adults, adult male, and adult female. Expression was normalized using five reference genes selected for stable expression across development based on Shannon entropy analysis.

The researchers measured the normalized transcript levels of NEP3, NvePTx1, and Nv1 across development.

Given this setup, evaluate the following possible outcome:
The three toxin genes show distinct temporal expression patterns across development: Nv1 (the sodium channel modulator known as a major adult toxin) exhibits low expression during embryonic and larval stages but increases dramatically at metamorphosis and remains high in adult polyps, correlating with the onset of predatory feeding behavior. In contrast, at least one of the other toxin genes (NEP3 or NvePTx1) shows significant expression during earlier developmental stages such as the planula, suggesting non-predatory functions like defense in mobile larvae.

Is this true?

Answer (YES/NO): YES